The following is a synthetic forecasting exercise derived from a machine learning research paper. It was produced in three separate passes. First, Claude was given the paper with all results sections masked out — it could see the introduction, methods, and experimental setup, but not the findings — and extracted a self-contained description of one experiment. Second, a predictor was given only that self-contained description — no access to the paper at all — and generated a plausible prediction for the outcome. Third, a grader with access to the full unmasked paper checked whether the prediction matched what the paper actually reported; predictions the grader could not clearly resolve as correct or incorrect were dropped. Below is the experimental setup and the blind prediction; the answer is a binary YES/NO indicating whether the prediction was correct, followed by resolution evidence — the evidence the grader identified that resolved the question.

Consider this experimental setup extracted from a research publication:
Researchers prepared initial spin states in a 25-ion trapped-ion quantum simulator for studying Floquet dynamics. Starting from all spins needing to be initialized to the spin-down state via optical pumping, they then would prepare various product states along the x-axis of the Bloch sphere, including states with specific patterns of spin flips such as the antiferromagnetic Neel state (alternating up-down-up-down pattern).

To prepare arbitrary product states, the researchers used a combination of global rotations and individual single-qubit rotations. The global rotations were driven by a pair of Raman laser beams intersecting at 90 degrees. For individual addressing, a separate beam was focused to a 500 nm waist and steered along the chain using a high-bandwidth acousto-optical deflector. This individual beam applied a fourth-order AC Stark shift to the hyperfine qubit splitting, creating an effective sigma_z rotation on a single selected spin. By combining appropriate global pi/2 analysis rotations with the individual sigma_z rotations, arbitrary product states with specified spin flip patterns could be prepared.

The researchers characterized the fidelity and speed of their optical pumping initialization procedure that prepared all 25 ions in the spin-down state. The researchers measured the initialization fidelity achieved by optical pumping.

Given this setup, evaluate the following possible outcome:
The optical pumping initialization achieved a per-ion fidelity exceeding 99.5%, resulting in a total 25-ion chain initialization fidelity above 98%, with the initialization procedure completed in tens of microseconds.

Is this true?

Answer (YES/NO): NO